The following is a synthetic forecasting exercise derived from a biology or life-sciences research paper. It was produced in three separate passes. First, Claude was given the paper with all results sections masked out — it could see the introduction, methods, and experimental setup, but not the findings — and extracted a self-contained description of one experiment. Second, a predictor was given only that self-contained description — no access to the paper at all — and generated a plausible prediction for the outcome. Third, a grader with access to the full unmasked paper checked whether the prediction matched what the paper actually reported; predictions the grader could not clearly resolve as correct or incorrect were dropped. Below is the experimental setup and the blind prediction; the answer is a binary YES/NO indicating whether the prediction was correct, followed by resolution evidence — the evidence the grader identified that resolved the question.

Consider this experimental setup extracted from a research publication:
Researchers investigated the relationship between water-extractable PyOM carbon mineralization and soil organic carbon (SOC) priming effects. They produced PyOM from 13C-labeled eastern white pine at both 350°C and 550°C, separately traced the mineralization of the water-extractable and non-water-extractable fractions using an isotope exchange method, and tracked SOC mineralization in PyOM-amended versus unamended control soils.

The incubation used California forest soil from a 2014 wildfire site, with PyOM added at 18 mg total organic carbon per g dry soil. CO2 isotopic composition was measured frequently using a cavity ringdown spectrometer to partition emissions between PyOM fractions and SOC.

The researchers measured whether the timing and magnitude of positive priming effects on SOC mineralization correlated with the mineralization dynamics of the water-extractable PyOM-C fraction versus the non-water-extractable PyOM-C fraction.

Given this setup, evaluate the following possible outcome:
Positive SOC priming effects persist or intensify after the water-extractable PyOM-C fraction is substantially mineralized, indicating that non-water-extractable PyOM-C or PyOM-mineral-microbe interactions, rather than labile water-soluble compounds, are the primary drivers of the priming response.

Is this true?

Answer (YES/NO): NO